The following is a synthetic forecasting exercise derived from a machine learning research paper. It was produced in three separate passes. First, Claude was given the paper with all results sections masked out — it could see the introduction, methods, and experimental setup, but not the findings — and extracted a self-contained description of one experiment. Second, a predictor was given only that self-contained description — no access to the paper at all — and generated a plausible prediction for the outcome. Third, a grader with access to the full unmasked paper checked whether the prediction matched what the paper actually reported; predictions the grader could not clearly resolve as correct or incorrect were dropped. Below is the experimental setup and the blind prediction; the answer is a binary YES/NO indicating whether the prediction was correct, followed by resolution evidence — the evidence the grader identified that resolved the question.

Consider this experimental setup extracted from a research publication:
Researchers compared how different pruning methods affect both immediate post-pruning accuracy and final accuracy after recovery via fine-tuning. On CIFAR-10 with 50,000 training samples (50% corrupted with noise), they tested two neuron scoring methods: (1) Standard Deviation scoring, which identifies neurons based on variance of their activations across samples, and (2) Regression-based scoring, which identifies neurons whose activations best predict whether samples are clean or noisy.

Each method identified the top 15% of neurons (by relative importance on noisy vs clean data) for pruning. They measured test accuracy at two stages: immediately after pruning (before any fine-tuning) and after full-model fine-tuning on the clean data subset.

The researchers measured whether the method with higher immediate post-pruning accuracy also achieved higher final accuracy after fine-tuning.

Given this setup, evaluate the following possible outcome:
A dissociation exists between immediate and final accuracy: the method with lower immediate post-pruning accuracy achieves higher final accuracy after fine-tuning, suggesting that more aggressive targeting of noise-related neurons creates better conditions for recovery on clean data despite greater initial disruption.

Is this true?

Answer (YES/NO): YES